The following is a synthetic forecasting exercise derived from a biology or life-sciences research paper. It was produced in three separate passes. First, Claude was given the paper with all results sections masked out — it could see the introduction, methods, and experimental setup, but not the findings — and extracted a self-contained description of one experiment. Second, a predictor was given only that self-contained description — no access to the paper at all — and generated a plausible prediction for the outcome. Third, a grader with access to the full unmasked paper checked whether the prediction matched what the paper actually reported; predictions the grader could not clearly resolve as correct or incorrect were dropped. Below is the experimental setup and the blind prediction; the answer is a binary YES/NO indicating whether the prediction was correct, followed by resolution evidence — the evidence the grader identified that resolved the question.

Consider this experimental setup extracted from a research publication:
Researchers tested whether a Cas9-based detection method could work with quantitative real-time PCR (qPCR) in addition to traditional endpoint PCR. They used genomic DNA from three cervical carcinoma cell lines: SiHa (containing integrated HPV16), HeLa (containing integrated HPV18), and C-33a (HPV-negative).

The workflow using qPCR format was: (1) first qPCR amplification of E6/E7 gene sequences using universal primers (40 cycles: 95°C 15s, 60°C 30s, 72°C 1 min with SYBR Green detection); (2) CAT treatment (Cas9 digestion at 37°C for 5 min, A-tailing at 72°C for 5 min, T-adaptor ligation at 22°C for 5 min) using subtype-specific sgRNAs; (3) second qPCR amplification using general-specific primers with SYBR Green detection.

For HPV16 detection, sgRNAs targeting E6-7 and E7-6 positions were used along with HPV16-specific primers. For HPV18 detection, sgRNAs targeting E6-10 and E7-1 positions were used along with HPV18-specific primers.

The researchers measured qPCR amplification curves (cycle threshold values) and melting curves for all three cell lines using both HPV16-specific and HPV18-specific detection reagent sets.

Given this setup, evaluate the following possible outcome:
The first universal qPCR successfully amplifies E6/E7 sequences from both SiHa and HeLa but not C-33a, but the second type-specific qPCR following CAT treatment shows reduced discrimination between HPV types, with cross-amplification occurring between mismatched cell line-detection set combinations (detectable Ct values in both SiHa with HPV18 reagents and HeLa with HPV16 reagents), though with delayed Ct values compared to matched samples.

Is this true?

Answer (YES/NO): NO